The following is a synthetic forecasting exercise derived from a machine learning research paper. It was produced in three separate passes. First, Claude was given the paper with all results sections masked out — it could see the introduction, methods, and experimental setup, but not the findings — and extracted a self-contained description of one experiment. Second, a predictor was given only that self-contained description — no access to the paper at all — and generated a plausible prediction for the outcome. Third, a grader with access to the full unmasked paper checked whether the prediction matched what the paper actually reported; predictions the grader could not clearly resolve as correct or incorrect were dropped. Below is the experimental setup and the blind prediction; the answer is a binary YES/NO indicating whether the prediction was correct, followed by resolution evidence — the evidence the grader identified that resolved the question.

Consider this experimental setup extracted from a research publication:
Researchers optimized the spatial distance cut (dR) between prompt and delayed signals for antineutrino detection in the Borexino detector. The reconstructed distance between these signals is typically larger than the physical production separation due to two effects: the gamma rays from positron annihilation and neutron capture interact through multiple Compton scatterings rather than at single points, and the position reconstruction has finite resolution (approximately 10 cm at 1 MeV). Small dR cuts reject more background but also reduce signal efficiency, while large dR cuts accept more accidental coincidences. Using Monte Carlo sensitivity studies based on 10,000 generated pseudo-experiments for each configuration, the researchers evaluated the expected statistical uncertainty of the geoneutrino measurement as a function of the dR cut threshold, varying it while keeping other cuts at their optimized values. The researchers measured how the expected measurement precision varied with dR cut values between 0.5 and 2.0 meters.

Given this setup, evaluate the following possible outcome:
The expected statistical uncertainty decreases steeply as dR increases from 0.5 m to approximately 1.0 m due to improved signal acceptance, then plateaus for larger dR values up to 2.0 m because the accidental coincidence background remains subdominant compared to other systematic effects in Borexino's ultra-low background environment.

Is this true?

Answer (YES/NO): NO